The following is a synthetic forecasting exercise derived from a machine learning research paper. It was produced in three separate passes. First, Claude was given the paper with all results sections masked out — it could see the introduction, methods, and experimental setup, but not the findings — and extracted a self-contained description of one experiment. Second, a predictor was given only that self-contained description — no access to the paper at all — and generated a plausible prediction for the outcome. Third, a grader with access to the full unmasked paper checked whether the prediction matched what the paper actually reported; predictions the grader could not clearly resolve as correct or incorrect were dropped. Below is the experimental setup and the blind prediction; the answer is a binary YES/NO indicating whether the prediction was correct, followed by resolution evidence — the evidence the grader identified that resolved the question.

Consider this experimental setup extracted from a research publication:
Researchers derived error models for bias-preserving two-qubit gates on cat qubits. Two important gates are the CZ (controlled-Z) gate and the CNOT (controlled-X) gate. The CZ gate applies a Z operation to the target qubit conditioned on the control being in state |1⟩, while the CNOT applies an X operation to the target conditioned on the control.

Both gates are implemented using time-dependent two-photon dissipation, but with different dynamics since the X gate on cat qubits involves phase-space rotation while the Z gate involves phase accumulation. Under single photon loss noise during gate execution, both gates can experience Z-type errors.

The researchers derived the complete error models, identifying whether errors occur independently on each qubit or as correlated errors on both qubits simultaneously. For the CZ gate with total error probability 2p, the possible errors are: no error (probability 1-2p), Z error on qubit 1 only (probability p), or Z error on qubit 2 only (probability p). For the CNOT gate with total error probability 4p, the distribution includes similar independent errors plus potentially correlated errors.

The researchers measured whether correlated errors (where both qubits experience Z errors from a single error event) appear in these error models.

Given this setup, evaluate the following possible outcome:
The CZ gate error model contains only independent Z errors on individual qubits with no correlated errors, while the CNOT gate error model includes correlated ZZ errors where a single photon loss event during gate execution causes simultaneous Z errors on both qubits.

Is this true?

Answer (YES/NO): YES